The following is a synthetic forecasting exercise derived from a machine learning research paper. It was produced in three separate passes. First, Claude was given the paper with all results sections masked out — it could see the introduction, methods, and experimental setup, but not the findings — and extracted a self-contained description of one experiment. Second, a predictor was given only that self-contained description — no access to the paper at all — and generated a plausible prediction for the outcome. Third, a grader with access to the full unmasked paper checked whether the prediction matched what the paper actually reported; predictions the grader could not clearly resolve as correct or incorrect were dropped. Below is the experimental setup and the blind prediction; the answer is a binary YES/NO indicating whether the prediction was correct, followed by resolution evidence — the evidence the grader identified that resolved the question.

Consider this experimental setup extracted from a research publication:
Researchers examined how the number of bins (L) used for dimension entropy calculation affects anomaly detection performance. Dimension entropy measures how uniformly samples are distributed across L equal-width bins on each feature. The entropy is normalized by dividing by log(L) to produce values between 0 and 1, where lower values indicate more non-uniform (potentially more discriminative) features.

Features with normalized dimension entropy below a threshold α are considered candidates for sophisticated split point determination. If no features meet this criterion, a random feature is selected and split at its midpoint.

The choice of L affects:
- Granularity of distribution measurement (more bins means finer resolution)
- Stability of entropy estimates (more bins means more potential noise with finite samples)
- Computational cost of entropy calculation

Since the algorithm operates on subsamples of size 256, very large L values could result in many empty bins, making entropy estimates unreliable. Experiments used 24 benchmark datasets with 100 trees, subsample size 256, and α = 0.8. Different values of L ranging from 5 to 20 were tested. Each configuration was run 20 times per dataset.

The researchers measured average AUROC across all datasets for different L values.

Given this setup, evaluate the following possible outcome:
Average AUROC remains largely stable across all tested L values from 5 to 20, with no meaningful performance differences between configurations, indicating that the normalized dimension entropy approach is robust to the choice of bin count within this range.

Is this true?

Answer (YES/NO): NO